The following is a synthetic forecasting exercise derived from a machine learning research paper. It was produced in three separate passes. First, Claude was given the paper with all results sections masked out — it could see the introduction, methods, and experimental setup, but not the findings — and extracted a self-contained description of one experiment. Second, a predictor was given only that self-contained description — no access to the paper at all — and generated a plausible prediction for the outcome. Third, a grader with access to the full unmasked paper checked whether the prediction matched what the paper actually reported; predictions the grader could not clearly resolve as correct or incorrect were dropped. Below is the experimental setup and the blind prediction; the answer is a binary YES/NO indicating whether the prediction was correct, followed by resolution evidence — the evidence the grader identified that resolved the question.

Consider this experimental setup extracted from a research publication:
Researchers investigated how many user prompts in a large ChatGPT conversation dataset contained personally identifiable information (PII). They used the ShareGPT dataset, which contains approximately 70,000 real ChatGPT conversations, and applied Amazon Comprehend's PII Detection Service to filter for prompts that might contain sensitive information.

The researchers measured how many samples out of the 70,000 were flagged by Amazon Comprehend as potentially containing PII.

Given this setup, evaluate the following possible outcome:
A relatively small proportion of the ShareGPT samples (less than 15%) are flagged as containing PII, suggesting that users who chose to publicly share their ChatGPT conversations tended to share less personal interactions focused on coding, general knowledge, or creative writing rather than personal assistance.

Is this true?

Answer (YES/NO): YES